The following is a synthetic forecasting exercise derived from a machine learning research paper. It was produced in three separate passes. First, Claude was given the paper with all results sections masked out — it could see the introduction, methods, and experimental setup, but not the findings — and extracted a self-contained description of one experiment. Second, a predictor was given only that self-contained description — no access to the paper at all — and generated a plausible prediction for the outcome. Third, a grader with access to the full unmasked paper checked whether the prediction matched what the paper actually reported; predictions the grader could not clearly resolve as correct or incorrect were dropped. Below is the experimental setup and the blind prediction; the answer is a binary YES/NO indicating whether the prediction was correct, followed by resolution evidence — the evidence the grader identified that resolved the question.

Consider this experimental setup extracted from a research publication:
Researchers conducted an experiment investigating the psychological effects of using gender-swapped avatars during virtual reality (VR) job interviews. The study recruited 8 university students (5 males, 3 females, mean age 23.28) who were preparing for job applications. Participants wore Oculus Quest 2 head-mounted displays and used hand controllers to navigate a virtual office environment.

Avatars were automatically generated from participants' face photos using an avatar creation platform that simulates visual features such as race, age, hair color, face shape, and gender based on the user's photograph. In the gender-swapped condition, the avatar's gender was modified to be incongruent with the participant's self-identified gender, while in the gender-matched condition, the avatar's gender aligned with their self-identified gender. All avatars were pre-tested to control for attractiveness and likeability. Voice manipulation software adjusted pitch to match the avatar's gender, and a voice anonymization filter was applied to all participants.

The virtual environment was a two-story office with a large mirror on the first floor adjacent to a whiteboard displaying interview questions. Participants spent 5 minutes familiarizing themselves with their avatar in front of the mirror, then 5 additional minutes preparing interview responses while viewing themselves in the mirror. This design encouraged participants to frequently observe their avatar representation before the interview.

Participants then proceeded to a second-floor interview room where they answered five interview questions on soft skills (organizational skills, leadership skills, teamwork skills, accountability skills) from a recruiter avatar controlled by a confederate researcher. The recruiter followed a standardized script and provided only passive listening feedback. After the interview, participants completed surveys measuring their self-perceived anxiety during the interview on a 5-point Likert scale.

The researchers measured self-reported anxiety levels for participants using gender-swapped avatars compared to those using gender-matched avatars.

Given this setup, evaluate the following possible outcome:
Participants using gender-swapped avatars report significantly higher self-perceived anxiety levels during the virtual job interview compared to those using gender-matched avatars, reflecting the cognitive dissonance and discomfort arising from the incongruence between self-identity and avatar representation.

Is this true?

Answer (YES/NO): NO